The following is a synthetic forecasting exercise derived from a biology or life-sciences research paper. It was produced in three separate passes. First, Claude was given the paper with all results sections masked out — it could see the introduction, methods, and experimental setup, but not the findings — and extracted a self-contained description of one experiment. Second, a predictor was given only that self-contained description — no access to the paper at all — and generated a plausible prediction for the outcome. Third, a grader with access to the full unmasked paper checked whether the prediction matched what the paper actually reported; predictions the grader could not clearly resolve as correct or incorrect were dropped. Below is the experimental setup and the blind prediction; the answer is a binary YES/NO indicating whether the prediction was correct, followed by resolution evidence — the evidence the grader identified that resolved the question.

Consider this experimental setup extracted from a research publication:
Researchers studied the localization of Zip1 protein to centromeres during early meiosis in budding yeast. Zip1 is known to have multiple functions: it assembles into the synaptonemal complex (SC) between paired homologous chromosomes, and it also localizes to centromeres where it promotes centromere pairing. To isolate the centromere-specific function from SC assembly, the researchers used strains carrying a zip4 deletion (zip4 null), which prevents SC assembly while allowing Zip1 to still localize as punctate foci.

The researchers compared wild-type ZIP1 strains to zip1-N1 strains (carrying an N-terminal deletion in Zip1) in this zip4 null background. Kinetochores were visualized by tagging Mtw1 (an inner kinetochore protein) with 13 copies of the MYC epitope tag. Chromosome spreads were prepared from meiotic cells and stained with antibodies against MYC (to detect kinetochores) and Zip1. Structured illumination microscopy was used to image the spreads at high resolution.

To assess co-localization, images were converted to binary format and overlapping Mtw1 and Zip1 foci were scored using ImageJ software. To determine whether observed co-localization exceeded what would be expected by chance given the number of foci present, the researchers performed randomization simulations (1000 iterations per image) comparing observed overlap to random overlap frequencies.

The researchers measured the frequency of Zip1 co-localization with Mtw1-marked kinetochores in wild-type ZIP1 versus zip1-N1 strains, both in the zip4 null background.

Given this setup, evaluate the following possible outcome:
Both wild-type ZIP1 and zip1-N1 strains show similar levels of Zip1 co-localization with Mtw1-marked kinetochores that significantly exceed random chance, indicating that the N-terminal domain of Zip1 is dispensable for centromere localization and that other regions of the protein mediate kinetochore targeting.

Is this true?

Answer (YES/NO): NO